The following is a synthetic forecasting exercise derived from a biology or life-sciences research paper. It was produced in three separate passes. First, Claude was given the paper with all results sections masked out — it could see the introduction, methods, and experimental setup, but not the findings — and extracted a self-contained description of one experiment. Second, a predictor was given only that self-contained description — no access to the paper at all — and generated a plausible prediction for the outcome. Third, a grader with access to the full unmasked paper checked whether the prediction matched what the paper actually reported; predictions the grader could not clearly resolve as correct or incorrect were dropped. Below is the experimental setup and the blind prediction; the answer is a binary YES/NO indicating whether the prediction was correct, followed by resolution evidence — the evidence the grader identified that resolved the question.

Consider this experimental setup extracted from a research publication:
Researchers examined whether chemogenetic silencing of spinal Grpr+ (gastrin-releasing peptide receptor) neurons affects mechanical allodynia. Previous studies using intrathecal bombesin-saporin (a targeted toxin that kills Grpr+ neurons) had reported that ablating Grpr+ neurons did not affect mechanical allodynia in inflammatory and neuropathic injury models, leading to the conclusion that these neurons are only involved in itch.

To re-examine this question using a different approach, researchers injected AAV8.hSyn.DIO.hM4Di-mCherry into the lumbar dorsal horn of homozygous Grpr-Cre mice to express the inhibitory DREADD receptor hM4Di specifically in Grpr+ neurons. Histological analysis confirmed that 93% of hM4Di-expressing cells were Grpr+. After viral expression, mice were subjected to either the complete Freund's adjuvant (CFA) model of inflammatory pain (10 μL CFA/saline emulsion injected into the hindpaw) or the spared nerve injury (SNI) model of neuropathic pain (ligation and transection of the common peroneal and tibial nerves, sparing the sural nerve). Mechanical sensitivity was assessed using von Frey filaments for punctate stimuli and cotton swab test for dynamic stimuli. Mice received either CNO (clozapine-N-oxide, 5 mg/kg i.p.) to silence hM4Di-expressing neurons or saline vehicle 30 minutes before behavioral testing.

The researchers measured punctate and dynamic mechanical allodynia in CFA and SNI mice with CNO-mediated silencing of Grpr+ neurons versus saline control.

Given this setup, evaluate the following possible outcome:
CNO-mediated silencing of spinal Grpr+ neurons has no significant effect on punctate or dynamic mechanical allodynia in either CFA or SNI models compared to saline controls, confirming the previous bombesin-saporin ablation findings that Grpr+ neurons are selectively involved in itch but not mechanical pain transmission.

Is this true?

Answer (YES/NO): NO